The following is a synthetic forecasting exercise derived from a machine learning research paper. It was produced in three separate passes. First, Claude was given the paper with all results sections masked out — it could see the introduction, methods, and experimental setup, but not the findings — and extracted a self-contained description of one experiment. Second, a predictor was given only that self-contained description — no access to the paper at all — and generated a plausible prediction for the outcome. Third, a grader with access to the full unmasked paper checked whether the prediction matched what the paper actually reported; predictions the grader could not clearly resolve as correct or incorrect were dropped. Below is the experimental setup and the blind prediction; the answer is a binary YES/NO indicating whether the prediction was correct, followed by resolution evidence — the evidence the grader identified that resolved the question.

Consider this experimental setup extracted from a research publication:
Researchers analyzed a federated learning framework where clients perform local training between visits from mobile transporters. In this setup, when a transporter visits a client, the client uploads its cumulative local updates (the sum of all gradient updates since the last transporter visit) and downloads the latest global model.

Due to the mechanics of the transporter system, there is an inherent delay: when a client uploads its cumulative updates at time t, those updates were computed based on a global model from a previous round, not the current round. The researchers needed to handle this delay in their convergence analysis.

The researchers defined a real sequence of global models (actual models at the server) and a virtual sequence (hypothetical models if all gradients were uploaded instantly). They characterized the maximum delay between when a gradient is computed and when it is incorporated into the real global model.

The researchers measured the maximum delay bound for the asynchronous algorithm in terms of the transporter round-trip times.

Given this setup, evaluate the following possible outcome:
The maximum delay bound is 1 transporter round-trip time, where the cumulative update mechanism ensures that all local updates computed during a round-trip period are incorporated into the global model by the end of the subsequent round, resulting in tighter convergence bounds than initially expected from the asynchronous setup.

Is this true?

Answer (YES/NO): NO